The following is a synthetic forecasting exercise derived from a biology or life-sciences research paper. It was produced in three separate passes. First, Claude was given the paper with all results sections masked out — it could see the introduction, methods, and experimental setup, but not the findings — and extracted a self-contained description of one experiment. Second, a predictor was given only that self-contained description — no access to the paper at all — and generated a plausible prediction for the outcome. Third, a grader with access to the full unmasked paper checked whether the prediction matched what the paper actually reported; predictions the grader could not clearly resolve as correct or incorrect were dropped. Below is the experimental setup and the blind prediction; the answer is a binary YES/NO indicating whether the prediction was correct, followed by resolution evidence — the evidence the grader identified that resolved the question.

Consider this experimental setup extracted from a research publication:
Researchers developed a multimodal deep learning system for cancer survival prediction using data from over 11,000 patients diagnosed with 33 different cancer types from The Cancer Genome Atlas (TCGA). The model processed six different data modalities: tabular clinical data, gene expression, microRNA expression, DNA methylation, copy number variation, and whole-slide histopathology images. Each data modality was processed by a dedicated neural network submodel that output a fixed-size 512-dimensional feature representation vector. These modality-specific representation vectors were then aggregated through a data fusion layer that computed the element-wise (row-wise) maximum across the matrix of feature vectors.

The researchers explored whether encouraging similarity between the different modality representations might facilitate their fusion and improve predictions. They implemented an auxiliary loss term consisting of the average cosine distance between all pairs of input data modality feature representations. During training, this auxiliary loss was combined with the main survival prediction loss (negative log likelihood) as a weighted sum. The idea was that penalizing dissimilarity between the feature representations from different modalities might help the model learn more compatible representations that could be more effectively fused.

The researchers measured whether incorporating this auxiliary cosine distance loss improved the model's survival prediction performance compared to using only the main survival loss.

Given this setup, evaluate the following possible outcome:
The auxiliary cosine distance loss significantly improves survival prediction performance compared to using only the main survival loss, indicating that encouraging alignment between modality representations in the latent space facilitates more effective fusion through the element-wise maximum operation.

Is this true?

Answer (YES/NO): NO